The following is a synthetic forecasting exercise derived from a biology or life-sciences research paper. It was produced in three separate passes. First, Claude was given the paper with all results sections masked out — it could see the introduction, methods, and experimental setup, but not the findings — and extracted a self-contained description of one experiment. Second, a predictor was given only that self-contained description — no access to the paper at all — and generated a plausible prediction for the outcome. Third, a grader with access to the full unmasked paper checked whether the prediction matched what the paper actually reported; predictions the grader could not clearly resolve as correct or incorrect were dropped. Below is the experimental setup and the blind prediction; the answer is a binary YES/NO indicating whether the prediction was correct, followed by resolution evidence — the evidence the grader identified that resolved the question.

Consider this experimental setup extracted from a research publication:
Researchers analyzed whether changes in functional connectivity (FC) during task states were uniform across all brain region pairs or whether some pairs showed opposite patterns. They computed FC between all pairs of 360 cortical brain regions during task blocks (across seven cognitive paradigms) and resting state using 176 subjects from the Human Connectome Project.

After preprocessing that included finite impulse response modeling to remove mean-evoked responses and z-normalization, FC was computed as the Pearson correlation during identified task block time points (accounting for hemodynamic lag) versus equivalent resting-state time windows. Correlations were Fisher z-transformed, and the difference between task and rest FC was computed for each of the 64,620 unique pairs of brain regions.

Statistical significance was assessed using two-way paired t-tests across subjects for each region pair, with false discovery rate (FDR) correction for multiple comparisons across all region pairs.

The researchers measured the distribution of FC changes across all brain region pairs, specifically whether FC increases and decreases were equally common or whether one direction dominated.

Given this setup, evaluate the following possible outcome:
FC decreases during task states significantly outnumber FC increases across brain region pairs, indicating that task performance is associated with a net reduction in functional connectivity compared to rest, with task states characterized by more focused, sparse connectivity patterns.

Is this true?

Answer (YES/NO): YES